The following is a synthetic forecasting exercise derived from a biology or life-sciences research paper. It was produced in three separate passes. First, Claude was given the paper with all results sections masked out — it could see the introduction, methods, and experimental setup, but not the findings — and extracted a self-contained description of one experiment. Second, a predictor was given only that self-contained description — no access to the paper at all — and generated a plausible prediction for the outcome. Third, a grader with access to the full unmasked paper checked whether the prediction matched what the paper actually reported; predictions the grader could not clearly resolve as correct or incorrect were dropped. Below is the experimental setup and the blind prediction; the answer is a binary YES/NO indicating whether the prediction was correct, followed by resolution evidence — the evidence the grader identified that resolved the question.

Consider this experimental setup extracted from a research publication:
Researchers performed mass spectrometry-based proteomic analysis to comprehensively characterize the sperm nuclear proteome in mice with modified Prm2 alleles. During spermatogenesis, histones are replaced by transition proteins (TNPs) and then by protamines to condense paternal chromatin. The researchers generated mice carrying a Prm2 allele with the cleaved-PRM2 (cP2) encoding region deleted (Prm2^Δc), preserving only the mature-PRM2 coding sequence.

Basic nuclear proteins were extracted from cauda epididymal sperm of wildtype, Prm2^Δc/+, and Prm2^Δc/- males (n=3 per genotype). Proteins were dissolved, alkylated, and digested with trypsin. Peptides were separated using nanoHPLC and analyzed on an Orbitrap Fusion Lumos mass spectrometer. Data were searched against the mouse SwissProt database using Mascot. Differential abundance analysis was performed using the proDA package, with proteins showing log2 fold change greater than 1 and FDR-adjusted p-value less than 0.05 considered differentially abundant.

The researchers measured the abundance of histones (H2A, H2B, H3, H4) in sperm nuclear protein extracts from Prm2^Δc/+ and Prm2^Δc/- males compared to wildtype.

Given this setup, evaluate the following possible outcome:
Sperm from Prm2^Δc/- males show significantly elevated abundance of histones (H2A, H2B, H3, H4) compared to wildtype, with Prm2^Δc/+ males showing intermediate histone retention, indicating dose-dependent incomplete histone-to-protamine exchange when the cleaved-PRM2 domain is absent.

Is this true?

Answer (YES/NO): NO